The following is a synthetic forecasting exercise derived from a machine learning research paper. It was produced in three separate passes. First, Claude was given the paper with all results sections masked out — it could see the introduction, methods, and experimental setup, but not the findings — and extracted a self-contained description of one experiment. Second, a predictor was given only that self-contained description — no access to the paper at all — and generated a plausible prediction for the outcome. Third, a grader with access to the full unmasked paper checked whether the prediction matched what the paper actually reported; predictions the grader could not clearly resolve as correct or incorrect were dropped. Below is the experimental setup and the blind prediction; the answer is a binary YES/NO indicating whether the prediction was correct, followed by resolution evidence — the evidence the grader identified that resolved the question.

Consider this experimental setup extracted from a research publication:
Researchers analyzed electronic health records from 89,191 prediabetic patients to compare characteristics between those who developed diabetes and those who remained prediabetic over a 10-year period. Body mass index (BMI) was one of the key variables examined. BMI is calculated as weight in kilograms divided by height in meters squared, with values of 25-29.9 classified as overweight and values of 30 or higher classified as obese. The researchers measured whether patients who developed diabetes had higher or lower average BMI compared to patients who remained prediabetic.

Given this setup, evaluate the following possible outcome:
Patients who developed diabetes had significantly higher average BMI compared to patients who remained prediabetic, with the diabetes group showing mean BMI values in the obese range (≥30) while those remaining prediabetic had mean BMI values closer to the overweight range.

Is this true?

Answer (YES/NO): YES